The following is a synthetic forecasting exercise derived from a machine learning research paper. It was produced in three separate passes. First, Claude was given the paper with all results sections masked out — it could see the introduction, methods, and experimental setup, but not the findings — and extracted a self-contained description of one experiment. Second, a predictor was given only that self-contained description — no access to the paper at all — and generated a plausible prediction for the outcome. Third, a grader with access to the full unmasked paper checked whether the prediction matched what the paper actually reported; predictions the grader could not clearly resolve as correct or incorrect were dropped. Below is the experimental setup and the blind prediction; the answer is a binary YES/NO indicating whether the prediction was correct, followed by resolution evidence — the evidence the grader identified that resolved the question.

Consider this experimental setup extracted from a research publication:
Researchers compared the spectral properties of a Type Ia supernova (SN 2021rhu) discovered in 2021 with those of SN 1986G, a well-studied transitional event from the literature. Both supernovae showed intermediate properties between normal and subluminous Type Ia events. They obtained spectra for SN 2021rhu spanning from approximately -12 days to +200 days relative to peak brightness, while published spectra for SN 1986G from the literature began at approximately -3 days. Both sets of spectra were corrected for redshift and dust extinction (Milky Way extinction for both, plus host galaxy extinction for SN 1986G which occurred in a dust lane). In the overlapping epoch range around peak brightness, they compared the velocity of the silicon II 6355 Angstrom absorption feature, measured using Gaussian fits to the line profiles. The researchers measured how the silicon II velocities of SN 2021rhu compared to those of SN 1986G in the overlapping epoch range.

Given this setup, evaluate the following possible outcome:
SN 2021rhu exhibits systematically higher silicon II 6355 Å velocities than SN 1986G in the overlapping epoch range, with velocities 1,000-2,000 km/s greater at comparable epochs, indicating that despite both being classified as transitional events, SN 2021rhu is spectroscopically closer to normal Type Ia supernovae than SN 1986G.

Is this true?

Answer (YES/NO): NO